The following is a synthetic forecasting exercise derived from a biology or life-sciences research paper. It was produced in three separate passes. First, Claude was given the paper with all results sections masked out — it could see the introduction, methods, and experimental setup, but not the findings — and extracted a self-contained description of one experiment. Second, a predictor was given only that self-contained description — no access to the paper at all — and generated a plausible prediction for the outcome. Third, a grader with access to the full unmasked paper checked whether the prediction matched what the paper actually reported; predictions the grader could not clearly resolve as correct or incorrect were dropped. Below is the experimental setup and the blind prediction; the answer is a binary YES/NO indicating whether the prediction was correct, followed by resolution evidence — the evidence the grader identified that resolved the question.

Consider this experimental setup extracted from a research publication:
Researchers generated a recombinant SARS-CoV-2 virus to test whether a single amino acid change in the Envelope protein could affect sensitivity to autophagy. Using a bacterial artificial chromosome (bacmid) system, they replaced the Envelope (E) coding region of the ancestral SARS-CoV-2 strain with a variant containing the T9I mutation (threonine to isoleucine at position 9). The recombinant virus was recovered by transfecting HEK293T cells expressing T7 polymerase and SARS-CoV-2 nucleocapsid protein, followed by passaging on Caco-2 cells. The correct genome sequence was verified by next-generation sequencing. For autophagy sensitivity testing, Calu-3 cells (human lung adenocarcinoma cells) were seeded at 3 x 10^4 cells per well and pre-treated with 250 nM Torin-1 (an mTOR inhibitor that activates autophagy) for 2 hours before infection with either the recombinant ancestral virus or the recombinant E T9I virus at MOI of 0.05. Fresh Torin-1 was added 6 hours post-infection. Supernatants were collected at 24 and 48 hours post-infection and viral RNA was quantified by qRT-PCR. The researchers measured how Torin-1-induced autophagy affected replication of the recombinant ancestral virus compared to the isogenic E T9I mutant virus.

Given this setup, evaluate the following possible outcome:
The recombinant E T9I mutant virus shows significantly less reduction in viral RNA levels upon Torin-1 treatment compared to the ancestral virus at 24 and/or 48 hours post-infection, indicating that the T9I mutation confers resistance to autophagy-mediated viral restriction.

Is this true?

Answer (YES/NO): YES